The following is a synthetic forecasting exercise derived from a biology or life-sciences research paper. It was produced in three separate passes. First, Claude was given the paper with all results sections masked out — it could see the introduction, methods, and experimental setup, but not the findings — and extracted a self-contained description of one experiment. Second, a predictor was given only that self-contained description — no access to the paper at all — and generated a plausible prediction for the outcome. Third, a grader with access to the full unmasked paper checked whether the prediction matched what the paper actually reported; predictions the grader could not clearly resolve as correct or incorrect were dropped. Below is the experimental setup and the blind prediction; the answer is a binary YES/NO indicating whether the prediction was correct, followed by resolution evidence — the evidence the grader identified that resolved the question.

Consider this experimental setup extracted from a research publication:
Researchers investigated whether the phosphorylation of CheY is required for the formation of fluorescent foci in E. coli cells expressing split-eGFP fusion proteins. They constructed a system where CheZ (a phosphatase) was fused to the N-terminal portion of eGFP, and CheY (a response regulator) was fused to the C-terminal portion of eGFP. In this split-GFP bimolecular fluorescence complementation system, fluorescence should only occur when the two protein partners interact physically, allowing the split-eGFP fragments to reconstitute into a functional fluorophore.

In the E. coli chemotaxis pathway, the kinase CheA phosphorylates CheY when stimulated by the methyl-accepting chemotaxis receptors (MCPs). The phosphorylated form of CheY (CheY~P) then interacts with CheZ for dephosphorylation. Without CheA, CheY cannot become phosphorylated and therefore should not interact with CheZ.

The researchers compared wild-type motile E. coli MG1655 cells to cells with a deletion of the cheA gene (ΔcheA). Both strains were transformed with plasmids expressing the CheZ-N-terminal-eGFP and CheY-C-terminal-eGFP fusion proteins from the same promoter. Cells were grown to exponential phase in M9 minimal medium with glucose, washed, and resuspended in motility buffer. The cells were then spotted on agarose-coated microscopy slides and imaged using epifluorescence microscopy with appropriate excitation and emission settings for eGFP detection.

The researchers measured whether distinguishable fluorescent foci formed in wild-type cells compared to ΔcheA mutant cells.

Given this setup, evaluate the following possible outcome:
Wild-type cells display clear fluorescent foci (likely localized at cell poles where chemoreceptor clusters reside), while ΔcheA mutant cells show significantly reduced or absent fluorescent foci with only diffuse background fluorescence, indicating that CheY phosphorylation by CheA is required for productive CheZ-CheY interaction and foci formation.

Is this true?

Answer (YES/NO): YES